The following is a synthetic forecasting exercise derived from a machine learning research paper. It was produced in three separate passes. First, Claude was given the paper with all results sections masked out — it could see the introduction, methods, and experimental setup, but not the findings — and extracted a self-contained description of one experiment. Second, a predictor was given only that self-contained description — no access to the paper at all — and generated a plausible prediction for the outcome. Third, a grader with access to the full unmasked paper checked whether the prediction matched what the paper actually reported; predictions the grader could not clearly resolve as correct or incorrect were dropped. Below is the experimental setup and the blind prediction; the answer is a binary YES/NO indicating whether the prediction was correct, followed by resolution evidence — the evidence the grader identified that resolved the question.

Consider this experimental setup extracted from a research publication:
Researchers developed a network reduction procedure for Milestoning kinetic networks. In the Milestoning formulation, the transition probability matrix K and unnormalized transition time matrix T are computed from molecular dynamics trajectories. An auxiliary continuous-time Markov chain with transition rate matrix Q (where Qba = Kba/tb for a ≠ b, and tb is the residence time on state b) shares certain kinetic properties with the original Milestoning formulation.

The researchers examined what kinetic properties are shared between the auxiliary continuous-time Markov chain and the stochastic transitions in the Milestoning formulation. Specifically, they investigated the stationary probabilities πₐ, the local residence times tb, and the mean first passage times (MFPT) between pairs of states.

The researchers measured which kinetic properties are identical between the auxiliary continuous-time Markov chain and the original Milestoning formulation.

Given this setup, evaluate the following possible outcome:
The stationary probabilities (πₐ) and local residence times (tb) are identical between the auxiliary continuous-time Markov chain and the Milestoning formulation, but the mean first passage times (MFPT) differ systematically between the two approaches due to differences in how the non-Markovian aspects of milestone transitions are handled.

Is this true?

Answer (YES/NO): NO